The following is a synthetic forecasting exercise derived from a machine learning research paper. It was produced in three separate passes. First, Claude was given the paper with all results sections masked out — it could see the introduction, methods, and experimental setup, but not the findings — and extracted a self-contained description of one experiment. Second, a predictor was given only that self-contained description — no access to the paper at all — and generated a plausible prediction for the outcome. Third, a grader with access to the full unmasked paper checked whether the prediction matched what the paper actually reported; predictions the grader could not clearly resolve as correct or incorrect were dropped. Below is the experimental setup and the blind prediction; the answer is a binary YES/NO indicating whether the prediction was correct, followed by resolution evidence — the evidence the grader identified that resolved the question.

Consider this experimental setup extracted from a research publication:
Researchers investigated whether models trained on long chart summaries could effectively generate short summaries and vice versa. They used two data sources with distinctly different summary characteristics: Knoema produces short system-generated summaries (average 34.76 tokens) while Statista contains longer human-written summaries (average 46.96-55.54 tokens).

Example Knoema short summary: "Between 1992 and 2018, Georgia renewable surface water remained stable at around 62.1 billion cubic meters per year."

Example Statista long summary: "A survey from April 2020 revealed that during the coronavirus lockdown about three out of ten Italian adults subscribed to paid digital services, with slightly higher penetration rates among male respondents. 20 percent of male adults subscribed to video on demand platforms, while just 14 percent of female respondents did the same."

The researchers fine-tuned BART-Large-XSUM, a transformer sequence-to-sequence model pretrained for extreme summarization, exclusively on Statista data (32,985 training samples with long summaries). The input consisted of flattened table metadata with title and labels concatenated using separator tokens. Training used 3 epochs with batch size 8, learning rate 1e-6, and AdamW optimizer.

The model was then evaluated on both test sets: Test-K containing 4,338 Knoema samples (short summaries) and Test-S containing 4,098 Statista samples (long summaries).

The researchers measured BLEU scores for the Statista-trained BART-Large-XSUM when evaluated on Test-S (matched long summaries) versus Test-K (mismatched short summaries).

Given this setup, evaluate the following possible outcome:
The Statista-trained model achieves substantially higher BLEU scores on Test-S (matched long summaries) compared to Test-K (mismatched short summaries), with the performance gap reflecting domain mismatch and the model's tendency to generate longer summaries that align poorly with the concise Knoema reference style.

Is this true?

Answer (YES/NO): YES